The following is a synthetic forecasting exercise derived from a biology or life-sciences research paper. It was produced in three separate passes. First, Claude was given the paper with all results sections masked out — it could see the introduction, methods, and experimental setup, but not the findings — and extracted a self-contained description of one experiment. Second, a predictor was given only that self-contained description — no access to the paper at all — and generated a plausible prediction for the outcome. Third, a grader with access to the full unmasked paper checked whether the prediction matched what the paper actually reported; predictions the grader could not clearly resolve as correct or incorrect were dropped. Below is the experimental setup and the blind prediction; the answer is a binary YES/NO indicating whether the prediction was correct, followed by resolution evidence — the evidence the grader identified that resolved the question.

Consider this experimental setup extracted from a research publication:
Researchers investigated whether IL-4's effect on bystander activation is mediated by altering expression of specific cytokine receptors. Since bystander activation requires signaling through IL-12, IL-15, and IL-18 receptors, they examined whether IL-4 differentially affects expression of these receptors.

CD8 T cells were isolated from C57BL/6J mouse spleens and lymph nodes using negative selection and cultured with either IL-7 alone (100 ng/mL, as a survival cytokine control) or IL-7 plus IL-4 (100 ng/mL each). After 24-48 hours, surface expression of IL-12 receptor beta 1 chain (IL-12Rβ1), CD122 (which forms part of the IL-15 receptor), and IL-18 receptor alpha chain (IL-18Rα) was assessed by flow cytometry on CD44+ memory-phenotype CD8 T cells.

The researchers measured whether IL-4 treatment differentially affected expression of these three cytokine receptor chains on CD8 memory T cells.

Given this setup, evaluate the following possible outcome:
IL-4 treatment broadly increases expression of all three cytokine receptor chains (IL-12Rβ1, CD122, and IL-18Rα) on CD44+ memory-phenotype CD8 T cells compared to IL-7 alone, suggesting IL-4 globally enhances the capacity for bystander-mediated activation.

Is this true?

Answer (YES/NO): NO